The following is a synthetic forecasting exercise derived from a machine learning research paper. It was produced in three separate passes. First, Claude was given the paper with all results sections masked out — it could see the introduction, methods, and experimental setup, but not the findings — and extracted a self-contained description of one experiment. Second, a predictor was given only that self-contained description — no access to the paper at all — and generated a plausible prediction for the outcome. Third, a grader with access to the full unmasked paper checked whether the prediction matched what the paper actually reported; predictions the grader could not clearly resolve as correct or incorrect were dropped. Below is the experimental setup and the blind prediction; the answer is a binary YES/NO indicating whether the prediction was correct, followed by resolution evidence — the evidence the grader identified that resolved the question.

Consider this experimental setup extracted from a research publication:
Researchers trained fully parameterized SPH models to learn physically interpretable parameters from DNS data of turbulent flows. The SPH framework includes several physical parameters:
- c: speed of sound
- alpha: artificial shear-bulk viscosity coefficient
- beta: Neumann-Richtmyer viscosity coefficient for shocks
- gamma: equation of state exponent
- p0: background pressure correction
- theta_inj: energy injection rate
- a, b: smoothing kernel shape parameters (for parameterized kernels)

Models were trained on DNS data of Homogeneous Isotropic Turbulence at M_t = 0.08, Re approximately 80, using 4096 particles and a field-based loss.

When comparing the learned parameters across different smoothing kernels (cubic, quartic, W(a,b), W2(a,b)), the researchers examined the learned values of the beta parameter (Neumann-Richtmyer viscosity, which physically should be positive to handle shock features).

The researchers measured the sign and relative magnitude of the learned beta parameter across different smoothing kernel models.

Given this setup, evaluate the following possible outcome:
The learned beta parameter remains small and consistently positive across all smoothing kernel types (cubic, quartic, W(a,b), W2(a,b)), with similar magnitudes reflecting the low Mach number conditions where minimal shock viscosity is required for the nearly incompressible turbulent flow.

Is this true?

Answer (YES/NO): NO